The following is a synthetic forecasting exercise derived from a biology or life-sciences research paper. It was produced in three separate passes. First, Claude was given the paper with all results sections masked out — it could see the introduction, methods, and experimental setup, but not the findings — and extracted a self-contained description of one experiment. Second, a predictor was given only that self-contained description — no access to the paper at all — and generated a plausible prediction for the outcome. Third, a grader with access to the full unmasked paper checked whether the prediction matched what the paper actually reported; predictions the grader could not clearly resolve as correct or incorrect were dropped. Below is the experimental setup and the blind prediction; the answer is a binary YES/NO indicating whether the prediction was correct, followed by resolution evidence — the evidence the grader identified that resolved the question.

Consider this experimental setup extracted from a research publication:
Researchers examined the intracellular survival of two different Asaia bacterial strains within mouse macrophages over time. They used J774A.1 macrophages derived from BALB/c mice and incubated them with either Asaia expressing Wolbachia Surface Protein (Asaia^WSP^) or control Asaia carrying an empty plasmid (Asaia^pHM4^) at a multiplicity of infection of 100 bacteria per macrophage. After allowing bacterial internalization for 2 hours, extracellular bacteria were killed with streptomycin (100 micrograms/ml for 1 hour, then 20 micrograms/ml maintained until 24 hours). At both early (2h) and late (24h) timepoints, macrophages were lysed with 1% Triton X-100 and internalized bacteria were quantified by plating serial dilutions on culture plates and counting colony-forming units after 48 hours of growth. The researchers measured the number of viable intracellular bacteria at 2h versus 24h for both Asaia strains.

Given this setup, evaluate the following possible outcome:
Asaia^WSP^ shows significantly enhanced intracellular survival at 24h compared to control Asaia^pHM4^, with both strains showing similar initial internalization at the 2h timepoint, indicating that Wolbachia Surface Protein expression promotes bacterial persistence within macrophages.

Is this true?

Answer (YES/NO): NO